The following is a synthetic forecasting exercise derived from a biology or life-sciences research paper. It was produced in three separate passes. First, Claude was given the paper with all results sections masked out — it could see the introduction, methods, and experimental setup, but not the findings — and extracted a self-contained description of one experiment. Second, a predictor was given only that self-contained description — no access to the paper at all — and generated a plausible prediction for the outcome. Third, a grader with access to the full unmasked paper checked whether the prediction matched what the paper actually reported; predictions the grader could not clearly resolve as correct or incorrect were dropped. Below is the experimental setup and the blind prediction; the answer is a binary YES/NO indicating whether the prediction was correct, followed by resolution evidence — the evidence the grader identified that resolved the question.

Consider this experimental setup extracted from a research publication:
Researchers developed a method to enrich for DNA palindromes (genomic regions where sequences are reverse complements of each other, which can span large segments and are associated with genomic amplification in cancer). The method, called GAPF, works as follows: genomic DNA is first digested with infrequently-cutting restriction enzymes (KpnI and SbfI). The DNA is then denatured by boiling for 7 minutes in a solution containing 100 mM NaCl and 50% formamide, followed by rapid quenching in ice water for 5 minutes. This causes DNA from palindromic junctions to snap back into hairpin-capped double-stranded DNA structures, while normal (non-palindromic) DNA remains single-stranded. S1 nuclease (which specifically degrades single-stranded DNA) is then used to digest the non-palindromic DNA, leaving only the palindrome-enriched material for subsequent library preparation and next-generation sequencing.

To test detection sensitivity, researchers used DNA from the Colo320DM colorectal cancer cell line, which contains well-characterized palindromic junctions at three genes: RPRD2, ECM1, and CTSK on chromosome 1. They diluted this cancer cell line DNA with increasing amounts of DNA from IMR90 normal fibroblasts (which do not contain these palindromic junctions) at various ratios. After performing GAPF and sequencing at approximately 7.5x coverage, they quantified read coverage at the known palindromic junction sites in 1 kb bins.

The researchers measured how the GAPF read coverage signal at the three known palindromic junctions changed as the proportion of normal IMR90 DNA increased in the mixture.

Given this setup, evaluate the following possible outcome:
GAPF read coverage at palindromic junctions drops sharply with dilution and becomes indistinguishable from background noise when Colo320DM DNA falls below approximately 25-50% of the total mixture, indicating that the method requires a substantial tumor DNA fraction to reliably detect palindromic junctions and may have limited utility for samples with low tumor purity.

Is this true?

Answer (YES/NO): NO